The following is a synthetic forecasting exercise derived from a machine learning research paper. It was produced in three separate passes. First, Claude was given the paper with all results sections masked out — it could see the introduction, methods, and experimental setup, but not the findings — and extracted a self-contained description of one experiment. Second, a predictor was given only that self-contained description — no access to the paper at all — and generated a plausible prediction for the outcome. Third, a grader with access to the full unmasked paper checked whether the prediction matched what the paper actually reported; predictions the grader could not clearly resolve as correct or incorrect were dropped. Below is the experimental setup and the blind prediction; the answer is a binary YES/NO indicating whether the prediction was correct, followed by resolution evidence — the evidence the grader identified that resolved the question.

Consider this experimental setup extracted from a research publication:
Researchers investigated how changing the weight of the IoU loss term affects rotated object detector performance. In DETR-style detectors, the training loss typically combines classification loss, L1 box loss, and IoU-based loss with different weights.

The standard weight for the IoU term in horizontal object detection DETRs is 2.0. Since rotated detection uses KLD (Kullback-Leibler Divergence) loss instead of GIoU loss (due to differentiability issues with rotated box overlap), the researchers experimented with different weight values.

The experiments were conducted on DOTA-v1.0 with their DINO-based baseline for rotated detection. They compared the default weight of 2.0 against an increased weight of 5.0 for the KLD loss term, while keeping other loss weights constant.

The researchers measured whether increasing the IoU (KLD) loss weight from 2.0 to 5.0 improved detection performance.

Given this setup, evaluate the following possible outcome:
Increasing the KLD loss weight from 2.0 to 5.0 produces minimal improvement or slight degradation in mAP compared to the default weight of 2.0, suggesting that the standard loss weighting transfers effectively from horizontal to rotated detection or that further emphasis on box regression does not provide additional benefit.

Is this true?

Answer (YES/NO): NO